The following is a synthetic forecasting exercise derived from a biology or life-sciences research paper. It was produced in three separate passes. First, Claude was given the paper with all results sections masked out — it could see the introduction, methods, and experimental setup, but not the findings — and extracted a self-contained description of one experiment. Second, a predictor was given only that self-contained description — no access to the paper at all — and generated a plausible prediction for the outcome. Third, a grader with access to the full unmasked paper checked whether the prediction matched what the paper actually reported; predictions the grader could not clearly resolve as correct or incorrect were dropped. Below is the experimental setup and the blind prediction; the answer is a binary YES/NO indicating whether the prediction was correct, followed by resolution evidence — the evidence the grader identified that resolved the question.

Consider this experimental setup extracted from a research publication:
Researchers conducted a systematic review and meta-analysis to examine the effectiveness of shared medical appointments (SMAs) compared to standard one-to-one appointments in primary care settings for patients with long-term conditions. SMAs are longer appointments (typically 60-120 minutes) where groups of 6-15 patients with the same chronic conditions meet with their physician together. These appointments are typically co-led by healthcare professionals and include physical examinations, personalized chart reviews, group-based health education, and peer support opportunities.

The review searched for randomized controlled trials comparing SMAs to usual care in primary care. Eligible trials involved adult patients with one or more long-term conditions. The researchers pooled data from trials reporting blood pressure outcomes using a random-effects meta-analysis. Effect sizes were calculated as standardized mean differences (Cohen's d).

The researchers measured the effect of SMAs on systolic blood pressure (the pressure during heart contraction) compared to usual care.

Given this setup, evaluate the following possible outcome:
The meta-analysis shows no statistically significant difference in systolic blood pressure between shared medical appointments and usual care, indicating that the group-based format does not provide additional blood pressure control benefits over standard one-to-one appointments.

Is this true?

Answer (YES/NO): YES